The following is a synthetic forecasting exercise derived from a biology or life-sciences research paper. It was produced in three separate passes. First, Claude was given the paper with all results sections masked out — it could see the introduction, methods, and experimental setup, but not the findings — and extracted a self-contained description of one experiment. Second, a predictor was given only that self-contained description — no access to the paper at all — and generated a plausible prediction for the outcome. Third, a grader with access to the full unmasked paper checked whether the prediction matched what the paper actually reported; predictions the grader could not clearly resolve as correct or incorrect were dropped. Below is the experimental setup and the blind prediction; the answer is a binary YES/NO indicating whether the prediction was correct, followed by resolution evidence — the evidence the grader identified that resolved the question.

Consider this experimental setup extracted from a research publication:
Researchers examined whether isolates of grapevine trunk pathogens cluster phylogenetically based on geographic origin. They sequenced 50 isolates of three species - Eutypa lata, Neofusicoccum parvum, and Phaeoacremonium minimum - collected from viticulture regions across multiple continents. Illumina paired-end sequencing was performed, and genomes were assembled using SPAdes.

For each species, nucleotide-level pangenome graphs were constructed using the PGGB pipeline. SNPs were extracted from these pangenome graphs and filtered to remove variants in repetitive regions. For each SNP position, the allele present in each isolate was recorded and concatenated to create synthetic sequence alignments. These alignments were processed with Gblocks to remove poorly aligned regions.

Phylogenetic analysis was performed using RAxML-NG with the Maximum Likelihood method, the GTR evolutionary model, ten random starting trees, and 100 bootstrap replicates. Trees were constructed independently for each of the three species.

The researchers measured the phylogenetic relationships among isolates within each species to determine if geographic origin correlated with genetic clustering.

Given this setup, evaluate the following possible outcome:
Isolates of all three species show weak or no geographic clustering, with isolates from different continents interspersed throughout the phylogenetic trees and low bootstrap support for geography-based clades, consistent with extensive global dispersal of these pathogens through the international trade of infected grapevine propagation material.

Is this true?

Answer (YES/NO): NO